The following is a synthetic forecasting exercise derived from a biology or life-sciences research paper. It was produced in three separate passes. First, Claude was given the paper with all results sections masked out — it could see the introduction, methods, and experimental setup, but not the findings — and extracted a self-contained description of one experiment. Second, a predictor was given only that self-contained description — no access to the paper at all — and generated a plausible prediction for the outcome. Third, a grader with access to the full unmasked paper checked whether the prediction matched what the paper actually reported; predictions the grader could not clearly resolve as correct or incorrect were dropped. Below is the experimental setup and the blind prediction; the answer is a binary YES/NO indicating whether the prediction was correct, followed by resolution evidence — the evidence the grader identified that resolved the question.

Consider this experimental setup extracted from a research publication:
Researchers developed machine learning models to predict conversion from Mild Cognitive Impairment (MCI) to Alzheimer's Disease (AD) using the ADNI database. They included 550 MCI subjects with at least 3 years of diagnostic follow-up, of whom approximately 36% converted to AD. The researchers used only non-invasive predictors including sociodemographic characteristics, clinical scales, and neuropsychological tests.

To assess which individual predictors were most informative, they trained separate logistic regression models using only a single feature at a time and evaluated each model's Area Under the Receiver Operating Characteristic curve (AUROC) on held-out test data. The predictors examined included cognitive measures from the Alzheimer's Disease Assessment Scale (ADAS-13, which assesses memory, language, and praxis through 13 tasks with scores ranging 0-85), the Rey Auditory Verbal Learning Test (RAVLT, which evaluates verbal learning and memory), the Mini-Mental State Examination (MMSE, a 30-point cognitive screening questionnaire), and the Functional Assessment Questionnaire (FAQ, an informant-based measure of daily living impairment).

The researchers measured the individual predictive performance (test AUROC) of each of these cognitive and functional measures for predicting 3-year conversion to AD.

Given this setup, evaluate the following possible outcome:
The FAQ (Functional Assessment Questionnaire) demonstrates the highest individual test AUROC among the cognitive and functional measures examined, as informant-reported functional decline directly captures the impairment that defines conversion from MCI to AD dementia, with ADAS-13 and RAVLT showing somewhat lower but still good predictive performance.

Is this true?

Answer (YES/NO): NO